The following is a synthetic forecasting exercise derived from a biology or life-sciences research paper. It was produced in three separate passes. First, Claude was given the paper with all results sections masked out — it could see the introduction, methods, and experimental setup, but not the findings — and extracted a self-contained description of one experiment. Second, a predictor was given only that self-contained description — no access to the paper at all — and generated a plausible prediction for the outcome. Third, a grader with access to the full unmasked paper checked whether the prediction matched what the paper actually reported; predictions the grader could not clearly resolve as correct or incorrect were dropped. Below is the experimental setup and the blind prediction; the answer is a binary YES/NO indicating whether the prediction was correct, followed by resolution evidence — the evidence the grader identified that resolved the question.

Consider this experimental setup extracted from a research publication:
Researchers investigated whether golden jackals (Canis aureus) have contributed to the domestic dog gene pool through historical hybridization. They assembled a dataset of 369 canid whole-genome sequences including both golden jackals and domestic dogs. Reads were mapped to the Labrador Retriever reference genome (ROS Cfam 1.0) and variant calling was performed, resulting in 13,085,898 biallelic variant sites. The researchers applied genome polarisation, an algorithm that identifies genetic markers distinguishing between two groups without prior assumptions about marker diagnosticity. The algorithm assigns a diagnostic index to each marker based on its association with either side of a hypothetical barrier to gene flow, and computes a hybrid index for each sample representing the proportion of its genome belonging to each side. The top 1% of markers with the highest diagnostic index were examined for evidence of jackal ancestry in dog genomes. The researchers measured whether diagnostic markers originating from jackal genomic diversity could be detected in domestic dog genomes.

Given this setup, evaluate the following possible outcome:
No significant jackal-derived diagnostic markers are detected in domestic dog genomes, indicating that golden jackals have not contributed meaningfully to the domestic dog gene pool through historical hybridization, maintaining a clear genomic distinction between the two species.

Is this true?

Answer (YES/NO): YES